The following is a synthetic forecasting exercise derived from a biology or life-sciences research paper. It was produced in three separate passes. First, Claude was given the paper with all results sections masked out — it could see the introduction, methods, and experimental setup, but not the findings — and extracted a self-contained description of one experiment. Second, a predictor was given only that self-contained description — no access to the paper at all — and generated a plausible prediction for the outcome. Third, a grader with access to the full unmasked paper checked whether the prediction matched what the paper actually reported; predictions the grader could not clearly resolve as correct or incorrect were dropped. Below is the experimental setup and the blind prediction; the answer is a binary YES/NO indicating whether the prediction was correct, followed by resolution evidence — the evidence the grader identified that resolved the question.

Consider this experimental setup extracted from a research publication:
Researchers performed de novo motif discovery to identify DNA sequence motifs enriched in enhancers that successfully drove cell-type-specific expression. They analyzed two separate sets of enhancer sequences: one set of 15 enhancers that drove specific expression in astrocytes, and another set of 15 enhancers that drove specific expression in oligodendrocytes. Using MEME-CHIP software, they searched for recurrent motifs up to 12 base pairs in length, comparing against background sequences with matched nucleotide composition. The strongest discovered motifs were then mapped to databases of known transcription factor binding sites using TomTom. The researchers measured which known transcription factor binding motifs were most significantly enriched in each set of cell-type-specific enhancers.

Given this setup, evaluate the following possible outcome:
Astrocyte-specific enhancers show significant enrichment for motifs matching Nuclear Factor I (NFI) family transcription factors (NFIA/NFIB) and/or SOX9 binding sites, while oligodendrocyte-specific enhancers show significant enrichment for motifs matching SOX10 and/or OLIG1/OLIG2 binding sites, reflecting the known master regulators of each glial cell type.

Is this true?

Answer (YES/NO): NO